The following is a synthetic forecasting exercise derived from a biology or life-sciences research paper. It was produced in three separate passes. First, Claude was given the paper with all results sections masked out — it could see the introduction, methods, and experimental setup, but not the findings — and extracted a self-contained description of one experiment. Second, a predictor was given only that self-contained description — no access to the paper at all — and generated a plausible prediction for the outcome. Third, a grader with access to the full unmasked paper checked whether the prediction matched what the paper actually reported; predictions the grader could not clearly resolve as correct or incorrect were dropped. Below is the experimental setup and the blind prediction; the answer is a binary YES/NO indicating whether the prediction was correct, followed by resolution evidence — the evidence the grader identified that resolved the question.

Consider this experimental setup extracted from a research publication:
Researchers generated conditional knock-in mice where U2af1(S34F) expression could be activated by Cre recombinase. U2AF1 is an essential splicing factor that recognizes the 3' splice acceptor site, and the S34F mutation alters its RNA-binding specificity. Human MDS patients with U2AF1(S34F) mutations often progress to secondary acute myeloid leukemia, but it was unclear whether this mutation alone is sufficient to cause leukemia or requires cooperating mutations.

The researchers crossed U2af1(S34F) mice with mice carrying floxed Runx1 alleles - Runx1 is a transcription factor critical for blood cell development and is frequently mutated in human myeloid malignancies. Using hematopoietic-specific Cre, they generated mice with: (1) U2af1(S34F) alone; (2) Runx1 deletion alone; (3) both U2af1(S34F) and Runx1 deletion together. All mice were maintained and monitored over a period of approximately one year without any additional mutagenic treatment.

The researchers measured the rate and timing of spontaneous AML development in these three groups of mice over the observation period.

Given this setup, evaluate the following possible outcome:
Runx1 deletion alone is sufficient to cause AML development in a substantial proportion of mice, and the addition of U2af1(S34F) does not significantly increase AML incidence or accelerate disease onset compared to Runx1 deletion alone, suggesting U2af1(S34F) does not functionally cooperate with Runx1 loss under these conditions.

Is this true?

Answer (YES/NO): NO